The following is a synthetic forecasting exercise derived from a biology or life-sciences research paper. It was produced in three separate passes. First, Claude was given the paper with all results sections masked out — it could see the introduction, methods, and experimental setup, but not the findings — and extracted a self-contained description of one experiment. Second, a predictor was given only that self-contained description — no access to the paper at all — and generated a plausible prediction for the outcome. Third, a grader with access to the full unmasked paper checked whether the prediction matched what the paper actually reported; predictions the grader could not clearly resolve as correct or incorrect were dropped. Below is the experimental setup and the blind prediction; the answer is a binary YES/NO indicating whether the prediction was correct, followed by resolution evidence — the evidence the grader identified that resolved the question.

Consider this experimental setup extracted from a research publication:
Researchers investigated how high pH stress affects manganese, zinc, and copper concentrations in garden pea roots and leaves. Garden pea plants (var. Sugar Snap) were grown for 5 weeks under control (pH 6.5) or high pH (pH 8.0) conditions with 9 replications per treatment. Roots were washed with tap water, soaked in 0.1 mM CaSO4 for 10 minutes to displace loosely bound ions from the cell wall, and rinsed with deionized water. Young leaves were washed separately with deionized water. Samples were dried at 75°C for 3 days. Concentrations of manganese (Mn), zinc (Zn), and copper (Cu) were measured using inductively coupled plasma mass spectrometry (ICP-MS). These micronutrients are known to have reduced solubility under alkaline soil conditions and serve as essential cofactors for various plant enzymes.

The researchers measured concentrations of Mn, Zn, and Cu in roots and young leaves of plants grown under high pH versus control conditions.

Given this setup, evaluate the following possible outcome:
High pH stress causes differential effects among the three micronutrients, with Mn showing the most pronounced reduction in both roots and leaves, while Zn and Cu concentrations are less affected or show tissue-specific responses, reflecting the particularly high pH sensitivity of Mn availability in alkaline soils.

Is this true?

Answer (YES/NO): NO